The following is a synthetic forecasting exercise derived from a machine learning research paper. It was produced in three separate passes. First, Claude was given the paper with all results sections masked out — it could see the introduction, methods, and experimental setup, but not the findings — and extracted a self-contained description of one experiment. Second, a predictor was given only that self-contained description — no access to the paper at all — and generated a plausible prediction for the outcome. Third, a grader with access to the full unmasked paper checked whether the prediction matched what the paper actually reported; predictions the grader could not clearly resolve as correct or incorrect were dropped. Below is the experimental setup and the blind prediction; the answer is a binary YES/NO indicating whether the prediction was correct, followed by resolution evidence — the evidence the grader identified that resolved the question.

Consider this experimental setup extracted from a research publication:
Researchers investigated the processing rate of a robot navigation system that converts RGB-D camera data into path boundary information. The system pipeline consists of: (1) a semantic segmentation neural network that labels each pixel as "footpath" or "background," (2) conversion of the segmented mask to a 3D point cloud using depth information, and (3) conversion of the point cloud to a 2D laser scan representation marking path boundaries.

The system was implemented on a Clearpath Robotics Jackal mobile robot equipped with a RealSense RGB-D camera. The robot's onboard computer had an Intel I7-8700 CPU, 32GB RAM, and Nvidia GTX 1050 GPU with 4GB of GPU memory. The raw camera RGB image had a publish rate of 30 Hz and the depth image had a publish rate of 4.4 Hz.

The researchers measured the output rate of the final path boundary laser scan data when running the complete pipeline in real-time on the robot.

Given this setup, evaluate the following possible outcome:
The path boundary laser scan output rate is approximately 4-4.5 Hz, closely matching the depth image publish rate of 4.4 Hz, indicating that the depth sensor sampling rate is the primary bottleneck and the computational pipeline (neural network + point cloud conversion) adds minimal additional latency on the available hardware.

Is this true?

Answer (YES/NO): YES